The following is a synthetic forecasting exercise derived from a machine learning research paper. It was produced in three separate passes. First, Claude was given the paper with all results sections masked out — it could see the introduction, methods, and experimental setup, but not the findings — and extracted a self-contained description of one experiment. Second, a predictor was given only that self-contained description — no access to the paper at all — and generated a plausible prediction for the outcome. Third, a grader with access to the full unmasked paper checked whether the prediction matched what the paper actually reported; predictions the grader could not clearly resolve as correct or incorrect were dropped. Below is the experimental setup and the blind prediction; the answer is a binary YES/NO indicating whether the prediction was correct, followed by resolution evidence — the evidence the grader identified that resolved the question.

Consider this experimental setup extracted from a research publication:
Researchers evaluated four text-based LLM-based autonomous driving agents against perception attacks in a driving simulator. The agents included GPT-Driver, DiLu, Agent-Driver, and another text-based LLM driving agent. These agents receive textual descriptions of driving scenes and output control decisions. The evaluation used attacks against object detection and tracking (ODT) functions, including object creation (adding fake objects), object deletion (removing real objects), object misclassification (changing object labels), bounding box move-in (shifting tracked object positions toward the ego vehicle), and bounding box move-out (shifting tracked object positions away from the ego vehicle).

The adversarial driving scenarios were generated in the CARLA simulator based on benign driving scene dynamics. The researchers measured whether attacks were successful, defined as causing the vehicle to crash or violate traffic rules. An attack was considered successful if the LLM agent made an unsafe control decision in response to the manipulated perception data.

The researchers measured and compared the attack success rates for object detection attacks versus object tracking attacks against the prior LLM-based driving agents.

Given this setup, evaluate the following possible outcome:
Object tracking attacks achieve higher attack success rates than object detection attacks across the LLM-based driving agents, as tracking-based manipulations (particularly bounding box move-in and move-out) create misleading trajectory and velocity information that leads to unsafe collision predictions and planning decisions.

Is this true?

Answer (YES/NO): YES